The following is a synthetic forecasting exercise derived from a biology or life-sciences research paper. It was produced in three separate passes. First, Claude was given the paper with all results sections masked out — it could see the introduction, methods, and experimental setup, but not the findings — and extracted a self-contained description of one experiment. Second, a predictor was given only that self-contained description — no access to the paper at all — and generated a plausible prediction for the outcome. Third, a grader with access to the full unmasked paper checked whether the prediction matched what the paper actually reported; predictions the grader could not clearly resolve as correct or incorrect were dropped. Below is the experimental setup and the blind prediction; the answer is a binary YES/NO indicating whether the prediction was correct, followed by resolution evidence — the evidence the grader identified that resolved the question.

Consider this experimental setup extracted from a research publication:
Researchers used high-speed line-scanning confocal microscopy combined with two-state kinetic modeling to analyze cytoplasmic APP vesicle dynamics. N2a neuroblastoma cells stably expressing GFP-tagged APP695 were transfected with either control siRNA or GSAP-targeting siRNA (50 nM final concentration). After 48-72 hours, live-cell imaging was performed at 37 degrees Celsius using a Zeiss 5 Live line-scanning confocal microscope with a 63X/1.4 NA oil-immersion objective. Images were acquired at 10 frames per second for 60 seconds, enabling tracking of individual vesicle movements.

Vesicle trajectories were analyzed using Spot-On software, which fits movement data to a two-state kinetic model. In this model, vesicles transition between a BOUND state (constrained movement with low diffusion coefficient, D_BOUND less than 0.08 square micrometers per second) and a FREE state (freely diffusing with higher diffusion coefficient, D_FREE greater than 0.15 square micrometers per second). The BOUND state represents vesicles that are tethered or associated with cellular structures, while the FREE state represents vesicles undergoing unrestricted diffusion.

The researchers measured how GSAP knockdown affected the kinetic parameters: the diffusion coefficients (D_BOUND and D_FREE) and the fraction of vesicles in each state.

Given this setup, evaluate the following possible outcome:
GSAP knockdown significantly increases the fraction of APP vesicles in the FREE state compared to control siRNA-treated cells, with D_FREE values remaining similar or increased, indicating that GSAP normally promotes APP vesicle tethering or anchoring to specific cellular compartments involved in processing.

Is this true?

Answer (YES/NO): YES